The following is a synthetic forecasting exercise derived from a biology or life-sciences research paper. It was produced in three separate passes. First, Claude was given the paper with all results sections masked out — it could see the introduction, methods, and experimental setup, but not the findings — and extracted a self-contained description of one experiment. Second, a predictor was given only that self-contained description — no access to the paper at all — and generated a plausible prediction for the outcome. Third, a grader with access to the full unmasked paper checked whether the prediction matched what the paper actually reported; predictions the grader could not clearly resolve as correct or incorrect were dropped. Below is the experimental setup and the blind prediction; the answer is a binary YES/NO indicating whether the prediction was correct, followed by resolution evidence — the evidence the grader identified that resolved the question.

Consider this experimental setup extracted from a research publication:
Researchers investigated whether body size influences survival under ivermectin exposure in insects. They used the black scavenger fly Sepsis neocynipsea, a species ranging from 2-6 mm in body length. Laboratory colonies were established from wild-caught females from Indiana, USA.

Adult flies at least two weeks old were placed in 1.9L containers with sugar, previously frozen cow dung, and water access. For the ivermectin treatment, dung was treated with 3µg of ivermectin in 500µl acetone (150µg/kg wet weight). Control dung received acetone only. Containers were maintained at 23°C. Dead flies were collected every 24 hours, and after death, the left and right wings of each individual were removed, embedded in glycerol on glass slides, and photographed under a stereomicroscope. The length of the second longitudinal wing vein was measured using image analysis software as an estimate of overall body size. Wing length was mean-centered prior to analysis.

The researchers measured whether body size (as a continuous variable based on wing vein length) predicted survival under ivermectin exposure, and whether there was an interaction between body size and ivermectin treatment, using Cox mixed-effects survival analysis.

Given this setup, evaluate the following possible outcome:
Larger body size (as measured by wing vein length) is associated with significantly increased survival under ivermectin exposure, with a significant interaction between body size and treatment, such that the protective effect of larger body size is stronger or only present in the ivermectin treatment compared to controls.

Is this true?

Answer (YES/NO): YES